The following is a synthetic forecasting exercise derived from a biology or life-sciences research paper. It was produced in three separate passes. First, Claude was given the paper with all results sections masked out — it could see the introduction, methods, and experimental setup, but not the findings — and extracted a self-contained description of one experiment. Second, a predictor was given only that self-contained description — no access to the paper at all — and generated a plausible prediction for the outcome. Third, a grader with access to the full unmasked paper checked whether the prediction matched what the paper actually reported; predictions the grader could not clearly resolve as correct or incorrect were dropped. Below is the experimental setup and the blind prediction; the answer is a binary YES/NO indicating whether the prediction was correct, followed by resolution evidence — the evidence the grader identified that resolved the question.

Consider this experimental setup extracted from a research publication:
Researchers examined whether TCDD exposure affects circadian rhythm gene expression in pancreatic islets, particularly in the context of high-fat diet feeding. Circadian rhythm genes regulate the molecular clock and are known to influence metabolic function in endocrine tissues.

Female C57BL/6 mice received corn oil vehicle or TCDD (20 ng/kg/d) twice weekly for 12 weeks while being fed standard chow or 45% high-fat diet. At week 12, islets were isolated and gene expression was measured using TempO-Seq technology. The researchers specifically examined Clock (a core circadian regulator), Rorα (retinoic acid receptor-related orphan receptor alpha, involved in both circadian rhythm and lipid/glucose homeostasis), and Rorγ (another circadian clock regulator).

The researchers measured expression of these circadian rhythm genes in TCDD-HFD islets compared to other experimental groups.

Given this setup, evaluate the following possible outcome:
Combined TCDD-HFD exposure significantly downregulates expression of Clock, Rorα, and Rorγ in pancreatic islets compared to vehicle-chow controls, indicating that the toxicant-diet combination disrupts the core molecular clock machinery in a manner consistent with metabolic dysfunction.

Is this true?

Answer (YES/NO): NO